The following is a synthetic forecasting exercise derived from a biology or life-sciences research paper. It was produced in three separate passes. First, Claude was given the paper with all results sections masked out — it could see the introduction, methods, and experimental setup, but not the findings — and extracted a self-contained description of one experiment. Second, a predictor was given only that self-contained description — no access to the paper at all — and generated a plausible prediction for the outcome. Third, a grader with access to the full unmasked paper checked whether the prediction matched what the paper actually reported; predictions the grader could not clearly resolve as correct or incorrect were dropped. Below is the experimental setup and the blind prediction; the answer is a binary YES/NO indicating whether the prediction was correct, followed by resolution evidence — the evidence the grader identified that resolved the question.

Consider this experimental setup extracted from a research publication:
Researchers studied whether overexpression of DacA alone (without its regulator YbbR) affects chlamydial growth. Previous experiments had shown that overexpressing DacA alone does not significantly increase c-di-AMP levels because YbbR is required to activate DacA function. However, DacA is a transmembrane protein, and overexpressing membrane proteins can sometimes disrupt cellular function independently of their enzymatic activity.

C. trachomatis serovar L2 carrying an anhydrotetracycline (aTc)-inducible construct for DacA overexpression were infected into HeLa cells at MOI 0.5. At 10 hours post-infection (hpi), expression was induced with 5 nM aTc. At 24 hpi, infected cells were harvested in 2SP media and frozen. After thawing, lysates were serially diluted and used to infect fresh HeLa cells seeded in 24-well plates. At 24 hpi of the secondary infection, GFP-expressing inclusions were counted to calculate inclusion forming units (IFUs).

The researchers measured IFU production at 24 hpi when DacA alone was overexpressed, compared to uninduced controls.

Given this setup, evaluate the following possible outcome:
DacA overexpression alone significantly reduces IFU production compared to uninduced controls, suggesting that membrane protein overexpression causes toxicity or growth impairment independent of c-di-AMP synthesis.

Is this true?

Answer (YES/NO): YES